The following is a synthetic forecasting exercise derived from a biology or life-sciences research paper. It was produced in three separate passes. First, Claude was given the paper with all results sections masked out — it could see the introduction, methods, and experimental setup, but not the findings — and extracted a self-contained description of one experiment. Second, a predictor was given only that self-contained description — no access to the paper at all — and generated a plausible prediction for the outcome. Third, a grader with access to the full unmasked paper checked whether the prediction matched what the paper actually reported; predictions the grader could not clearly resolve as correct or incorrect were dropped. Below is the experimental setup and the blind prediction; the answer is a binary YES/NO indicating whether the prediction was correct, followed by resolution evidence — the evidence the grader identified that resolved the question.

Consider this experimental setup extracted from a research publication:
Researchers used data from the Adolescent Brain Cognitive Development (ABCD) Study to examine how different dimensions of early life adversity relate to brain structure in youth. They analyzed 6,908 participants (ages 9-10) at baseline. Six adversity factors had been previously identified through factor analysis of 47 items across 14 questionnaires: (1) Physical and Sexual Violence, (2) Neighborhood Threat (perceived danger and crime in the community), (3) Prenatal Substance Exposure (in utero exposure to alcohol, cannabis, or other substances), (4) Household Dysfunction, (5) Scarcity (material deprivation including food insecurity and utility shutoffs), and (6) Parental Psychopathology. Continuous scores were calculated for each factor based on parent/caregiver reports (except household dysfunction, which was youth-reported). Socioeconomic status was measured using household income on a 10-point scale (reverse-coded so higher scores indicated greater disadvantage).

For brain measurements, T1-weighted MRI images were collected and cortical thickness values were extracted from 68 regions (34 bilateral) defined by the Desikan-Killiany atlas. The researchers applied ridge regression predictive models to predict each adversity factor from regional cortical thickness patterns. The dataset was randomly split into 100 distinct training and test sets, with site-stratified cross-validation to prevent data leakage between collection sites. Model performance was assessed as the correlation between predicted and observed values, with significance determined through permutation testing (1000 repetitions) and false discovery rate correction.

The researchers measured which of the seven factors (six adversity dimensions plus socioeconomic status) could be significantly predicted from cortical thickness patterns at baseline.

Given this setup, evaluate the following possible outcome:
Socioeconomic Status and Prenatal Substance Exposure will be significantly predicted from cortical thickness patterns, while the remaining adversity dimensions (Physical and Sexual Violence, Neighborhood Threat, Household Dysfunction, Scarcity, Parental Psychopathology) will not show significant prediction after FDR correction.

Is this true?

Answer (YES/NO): NO